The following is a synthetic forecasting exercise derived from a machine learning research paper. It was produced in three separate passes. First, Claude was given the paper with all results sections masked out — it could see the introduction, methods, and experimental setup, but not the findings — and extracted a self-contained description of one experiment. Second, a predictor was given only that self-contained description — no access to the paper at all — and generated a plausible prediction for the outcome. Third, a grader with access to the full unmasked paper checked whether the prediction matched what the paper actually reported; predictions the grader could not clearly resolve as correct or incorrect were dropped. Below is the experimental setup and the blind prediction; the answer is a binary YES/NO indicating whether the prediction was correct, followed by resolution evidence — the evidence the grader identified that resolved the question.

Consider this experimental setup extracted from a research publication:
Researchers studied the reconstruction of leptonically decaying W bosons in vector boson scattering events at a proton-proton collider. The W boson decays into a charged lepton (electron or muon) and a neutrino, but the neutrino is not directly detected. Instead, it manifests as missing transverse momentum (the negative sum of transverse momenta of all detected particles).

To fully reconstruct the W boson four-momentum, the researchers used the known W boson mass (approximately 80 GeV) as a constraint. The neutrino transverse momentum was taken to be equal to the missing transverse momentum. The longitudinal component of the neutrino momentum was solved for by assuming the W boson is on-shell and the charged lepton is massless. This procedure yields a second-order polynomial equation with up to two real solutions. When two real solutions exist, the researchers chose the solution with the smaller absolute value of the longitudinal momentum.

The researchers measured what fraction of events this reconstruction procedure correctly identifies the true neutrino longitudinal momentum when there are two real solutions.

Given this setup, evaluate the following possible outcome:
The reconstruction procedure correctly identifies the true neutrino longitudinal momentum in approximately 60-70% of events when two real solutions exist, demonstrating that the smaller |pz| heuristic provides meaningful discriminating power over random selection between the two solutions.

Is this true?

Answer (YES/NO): YES